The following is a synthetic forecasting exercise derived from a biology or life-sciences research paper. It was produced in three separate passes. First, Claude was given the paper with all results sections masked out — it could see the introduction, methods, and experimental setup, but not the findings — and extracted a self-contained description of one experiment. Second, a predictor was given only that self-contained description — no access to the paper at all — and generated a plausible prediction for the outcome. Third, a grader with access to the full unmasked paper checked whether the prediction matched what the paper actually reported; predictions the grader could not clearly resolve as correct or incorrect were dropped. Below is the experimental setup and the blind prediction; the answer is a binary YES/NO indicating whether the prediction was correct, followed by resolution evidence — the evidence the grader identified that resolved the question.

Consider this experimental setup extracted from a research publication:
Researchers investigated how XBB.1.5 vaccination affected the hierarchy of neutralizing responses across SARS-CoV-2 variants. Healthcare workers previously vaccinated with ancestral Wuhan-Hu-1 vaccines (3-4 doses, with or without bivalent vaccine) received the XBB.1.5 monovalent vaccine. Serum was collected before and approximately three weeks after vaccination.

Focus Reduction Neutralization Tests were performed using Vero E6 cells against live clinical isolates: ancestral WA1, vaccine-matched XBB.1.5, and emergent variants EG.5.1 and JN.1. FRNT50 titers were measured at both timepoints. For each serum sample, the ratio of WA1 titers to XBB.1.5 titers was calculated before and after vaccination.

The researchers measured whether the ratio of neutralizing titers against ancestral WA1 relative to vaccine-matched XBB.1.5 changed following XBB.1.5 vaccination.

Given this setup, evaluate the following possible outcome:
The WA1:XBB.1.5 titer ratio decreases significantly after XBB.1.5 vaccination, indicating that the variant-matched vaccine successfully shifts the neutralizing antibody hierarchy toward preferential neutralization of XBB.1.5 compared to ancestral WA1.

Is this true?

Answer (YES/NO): YES